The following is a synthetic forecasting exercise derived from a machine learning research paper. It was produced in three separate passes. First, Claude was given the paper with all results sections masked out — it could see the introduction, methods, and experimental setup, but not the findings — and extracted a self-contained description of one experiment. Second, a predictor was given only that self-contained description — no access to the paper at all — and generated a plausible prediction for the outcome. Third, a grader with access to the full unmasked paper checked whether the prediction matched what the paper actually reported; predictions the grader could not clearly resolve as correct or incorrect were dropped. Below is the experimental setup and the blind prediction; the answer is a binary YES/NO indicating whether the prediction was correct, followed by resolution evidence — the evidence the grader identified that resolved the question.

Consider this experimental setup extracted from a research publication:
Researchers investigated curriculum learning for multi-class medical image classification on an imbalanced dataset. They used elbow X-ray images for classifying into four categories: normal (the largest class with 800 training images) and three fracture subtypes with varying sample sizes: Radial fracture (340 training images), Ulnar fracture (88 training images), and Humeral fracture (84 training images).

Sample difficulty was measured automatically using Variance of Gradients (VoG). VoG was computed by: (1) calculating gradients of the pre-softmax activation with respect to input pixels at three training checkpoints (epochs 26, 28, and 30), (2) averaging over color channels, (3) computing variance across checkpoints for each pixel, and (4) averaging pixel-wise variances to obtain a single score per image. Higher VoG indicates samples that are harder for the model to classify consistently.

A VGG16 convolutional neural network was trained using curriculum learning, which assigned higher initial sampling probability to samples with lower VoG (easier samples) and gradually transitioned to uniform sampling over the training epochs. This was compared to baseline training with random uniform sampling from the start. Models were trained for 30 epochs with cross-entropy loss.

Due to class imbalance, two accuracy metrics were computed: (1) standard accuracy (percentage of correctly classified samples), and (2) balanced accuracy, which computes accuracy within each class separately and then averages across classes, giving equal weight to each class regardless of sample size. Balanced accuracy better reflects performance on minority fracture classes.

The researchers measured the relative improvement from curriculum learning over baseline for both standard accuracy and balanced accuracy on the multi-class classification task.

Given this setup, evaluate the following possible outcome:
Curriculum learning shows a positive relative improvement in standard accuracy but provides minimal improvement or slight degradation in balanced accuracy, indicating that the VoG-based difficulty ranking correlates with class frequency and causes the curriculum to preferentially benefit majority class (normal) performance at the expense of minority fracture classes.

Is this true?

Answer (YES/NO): NO